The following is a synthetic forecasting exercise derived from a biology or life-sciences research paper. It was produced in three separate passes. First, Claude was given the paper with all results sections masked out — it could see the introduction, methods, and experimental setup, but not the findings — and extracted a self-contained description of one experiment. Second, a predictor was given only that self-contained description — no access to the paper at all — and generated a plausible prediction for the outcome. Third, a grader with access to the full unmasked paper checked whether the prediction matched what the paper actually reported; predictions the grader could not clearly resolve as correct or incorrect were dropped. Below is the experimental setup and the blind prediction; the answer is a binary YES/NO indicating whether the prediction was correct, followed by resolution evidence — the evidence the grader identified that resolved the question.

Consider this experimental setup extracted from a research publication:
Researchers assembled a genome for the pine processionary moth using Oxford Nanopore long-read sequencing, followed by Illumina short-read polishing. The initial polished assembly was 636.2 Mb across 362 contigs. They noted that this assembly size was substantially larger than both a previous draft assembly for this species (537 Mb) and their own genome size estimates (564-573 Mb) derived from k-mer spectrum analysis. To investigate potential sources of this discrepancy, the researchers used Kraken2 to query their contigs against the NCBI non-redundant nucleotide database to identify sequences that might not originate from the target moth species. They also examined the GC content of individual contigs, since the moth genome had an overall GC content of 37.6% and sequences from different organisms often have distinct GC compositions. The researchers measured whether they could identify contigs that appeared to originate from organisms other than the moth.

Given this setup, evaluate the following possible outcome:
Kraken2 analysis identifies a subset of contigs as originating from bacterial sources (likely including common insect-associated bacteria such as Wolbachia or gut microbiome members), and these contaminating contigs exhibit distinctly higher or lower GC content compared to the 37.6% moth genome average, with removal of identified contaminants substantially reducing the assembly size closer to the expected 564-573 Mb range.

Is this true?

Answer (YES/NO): NO